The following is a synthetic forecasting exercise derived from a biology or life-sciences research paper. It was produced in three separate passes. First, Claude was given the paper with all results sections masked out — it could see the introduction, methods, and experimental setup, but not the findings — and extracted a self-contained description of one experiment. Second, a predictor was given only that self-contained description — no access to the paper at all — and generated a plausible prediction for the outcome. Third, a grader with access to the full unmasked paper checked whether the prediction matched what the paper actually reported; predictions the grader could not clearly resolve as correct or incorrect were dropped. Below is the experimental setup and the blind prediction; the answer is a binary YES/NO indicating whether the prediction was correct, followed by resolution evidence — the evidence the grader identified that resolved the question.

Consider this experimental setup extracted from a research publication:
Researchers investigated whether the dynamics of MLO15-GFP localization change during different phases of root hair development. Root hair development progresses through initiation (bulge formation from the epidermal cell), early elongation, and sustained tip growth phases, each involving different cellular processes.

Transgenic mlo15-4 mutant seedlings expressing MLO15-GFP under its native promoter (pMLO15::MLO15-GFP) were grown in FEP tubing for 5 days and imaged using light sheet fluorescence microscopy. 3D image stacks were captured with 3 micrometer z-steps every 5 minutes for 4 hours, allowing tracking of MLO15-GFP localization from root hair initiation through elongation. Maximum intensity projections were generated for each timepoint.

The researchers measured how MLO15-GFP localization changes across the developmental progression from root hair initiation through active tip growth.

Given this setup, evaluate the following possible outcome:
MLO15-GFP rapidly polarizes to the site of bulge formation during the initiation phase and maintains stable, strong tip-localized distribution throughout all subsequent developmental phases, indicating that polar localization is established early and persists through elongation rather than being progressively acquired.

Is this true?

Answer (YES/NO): NO